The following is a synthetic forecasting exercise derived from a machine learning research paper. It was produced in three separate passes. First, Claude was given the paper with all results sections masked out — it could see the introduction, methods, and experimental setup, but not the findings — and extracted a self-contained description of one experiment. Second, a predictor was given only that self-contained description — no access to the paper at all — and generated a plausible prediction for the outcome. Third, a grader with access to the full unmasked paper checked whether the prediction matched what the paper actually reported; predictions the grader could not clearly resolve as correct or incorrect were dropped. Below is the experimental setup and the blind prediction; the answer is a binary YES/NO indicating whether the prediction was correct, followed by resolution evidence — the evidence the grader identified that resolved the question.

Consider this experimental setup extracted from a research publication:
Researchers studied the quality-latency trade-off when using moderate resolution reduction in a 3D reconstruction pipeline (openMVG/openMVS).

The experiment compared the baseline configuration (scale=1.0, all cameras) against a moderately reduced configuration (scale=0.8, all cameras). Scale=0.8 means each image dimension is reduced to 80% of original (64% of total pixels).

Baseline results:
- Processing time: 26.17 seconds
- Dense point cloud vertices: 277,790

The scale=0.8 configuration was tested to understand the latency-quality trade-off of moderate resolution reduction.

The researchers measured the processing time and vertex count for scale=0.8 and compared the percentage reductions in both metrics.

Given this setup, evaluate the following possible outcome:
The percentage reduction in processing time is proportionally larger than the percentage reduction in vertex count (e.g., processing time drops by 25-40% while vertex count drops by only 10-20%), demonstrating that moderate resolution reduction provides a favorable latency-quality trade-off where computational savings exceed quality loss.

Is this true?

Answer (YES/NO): NO